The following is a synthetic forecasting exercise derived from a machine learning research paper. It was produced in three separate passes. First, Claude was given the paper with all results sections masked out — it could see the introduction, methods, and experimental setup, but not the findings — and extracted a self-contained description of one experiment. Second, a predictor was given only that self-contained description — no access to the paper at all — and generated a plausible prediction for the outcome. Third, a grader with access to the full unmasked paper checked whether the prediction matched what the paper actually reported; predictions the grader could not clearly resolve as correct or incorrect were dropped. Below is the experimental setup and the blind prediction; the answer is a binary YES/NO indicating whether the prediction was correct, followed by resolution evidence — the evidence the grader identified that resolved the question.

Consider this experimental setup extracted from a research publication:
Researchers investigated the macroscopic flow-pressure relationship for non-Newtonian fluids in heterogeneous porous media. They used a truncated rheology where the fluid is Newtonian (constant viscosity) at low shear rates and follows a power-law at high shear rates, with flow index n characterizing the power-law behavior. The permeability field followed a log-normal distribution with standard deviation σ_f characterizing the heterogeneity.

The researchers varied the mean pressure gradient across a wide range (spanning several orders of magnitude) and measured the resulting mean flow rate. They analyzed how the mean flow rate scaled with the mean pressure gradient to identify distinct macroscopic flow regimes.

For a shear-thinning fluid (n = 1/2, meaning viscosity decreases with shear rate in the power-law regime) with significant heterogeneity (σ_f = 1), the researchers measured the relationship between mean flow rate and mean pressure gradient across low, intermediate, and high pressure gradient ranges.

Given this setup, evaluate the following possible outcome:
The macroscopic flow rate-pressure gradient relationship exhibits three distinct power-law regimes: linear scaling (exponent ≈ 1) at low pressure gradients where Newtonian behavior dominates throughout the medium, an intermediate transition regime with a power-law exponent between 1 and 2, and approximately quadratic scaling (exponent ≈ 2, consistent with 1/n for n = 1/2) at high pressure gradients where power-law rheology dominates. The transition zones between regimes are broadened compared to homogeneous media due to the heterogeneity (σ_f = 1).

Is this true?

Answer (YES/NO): YES